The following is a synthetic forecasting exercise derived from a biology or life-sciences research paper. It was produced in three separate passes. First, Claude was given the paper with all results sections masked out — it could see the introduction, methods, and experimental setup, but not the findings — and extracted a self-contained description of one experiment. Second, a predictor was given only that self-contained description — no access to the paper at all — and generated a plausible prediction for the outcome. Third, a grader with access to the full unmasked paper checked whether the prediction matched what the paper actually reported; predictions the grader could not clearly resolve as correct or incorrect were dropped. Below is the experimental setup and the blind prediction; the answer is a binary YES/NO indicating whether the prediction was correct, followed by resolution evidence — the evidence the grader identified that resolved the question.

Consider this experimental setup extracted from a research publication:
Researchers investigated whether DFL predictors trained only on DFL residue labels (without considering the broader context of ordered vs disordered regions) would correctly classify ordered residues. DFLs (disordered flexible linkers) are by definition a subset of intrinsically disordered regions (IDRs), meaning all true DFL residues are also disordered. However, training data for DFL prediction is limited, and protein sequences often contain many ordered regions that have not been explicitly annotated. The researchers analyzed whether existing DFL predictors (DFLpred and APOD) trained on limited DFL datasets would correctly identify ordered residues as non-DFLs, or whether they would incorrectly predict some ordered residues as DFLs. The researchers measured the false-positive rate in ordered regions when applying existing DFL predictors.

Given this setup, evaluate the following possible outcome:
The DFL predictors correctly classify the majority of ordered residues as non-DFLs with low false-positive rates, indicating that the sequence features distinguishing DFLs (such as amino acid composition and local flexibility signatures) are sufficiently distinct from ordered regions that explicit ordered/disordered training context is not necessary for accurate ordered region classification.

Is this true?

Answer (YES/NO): NO